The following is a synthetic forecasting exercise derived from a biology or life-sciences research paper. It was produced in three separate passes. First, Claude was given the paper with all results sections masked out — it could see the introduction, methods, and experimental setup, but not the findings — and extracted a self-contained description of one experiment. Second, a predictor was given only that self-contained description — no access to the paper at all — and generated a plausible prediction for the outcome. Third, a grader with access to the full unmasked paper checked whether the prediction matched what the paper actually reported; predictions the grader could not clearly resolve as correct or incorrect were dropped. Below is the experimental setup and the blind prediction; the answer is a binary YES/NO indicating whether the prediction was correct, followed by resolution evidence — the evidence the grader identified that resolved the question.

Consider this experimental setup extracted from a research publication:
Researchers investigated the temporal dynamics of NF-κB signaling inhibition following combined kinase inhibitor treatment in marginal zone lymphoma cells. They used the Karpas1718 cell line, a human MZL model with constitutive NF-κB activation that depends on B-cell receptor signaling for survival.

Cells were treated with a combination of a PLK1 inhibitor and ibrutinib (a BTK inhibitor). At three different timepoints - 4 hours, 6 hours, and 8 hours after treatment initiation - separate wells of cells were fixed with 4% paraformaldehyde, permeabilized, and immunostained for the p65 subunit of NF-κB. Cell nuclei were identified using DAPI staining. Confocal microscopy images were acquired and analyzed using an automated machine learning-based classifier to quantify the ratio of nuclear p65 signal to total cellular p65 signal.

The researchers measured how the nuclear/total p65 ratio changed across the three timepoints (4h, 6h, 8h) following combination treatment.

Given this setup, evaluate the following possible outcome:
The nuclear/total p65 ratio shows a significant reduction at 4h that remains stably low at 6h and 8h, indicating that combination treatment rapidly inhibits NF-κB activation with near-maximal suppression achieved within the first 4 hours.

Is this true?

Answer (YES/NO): NO